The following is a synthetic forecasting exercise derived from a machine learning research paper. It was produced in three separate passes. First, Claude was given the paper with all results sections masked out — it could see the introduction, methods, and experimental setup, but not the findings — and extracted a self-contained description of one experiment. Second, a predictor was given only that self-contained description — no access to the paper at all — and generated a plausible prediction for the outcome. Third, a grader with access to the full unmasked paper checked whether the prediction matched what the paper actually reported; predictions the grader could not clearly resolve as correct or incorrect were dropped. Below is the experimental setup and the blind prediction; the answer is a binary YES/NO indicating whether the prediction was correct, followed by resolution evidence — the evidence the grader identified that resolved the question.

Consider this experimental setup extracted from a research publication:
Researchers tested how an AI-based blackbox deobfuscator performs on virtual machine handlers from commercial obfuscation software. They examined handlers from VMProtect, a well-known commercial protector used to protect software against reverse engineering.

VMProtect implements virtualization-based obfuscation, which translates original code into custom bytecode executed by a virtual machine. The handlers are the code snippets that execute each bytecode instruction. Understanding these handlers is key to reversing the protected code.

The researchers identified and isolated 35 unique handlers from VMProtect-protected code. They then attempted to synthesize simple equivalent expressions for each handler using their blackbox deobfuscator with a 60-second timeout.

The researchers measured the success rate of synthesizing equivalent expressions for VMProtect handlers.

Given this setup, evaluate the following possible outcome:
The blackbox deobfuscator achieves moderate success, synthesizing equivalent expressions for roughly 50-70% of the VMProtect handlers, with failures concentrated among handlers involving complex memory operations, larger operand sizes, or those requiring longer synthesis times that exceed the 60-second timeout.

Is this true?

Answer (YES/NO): NO